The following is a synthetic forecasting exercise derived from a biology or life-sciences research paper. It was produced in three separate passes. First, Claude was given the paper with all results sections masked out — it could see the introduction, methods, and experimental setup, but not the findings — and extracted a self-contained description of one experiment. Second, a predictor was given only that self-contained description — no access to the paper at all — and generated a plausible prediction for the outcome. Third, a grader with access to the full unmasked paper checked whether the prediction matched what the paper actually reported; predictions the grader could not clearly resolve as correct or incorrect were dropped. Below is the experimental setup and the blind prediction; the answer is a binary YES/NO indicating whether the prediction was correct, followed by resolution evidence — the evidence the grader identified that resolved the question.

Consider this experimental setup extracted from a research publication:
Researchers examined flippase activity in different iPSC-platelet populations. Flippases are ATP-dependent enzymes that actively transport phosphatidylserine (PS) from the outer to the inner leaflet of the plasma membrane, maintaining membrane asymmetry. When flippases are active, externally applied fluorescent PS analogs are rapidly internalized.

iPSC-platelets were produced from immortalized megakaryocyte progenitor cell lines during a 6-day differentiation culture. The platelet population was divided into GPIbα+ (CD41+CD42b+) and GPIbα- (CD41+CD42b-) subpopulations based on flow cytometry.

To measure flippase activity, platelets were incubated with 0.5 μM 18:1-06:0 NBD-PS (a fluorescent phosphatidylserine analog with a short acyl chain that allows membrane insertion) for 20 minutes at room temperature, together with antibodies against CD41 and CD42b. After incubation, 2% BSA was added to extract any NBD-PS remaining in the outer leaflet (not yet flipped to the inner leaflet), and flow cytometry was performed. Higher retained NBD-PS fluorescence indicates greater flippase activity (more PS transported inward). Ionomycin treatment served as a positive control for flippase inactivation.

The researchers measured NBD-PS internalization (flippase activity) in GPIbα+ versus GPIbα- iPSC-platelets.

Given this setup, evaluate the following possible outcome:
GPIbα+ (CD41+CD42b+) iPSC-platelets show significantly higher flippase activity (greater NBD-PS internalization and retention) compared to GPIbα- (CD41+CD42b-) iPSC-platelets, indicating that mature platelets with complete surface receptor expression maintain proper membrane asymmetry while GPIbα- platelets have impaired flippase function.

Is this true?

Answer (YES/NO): YES